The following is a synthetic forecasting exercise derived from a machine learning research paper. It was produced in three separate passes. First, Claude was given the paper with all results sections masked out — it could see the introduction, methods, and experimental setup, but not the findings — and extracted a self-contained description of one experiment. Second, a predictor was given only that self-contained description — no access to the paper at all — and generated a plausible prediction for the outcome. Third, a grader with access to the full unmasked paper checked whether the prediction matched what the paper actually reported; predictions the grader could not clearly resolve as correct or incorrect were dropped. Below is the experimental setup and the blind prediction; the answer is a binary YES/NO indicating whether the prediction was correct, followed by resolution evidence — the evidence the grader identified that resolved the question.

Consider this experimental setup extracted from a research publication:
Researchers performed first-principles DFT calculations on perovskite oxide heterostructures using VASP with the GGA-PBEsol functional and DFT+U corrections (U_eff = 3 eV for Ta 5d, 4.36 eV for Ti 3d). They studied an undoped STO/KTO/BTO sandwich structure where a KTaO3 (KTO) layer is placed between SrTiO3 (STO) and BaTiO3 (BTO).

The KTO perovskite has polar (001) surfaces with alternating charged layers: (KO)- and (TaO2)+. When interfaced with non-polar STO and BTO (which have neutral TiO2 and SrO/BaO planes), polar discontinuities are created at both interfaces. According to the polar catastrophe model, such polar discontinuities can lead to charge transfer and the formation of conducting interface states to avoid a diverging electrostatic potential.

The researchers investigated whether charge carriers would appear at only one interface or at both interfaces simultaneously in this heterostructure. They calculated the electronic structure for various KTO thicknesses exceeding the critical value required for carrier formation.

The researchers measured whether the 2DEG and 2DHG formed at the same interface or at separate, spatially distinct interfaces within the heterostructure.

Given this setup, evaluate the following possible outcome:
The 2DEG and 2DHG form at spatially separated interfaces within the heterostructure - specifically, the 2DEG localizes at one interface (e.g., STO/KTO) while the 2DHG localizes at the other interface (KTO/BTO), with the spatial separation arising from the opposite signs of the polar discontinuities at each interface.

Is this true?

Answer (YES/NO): YES